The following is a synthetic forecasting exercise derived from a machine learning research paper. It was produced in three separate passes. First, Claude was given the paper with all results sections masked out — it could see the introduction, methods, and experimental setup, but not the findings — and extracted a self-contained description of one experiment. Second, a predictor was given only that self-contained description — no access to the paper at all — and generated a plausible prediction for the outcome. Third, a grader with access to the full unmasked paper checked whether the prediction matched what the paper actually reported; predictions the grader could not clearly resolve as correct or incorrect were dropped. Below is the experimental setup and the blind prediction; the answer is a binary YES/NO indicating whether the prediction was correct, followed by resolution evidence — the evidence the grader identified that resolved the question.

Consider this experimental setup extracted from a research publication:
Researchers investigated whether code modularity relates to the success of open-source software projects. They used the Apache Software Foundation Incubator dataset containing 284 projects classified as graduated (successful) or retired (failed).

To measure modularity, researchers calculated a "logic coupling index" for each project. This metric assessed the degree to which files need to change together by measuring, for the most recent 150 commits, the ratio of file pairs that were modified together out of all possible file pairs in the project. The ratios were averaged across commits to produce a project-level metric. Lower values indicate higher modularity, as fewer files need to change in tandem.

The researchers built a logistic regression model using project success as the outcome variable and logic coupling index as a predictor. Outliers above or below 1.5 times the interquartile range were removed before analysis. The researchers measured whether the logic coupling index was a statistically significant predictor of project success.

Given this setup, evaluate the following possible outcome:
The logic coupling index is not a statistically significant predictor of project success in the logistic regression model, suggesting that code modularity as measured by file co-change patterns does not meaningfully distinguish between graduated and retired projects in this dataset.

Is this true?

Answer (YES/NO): NO